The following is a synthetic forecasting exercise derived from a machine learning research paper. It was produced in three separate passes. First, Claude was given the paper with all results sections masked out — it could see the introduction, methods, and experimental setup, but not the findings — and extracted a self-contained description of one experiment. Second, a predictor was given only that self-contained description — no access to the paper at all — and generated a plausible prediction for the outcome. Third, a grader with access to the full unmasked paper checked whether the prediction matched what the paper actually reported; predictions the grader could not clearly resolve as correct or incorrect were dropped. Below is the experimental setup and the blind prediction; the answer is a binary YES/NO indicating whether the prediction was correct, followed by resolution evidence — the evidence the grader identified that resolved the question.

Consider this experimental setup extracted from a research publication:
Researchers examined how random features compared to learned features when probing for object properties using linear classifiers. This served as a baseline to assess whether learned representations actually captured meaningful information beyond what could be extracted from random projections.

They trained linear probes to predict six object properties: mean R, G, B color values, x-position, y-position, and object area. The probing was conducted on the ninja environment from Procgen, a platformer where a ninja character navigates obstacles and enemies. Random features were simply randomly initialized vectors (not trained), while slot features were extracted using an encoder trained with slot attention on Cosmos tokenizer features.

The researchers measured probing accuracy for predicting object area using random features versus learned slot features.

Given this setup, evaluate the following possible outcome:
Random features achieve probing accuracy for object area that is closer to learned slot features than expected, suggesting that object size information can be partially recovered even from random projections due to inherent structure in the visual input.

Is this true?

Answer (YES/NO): NO